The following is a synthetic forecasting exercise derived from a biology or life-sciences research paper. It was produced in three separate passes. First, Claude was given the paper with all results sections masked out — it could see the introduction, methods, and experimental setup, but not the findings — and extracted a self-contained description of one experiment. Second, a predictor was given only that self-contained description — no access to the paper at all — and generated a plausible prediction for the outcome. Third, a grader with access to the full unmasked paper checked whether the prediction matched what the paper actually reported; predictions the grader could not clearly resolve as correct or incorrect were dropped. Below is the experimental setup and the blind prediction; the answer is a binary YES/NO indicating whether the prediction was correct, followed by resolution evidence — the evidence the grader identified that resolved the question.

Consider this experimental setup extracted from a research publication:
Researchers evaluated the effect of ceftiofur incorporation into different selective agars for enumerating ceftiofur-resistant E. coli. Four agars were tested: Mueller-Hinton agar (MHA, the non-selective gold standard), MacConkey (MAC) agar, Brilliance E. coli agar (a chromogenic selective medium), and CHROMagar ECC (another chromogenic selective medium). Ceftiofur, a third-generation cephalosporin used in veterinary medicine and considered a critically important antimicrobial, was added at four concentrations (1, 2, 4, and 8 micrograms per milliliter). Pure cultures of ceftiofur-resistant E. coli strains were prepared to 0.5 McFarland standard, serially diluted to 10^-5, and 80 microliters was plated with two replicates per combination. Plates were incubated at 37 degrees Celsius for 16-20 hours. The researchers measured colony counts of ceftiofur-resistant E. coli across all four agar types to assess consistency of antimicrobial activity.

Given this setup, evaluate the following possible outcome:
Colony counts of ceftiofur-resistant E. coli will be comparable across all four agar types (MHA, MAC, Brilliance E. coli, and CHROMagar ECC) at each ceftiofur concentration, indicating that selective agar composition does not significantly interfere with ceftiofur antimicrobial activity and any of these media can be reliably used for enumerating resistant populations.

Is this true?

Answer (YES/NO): NO